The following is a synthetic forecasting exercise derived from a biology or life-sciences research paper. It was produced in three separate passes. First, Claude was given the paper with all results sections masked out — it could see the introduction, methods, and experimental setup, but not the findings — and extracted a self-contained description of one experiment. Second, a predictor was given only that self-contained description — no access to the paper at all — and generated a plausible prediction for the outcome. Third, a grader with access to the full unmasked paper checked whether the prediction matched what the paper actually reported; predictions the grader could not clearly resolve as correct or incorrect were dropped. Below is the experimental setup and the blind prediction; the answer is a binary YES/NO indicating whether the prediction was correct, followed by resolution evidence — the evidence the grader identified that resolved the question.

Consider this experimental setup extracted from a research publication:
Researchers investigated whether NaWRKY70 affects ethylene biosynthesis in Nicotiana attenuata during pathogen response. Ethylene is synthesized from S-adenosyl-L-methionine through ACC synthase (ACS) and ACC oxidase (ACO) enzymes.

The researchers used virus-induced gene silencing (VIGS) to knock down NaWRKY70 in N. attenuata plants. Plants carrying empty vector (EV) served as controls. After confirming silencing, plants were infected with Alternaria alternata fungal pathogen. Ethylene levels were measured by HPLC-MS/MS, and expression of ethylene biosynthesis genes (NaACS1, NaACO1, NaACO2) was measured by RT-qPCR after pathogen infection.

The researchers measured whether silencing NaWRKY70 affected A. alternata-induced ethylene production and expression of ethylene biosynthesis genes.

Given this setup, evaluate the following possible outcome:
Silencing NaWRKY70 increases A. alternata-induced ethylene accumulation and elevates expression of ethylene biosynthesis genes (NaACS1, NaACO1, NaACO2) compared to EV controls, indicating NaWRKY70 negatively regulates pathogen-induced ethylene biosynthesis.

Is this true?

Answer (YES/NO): NO